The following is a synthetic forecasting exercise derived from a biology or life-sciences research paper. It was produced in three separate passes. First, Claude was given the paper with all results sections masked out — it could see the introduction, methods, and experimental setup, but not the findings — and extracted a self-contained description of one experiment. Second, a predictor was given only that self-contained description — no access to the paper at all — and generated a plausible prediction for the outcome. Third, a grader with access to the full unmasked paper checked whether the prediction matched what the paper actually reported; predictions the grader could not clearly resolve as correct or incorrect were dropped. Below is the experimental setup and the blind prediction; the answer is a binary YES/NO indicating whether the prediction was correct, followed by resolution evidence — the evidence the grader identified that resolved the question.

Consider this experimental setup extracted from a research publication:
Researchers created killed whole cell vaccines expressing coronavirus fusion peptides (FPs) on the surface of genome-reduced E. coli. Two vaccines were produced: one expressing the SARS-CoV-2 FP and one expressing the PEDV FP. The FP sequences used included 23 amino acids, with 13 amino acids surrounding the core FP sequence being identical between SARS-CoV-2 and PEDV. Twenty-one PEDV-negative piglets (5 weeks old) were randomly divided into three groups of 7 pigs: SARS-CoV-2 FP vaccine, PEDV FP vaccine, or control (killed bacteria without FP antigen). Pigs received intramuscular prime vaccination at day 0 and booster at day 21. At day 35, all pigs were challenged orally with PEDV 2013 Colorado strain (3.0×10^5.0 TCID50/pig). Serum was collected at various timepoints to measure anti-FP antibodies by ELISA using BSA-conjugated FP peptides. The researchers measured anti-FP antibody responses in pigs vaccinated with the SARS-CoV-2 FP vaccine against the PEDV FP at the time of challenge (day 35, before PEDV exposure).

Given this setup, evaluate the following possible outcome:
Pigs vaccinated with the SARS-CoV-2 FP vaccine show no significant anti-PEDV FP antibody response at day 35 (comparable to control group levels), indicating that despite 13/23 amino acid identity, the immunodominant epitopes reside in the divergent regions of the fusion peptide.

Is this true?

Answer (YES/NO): NO